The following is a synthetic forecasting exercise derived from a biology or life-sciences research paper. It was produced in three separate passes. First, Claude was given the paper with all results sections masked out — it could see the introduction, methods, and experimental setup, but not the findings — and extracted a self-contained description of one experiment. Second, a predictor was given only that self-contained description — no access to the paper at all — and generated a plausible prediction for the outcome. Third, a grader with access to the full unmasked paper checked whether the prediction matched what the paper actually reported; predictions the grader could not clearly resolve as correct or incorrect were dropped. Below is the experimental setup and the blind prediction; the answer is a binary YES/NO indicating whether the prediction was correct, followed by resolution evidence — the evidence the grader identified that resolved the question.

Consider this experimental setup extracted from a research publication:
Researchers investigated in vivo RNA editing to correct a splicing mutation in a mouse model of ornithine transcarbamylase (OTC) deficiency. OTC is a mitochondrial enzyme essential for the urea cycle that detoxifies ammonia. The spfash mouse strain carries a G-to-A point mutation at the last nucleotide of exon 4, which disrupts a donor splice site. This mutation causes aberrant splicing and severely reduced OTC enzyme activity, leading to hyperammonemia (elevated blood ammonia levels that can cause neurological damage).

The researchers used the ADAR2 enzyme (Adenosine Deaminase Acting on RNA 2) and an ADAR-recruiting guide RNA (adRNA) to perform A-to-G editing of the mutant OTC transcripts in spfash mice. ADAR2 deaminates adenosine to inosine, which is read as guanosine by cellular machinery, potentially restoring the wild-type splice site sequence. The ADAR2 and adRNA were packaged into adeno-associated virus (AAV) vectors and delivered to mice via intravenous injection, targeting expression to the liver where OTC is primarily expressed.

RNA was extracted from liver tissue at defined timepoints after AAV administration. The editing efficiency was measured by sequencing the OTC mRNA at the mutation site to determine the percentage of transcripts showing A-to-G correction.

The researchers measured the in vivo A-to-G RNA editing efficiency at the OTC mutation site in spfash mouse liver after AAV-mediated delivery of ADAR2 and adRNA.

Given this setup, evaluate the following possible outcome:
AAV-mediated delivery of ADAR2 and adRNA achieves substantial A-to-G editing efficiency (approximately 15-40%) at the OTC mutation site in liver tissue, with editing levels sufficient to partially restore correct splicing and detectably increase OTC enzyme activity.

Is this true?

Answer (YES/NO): NO